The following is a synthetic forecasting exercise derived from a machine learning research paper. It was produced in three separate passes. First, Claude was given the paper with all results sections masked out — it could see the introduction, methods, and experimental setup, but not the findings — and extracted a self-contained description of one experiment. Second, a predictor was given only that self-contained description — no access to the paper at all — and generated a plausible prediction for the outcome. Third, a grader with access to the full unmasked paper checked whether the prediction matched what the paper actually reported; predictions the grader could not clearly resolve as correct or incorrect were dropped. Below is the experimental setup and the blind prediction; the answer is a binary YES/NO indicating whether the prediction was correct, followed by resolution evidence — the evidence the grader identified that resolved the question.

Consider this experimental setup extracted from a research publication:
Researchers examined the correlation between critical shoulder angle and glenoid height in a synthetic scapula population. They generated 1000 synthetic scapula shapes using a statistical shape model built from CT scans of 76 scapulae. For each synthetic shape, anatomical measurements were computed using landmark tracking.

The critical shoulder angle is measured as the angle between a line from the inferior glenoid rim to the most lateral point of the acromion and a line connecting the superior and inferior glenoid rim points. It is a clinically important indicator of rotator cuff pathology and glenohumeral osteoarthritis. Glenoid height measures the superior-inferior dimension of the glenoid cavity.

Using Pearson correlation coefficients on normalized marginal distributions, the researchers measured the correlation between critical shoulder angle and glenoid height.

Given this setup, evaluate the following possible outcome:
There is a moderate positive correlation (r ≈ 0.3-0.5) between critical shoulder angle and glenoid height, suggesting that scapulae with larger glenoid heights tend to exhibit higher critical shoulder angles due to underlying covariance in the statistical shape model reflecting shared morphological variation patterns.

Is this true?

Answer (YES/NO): NO